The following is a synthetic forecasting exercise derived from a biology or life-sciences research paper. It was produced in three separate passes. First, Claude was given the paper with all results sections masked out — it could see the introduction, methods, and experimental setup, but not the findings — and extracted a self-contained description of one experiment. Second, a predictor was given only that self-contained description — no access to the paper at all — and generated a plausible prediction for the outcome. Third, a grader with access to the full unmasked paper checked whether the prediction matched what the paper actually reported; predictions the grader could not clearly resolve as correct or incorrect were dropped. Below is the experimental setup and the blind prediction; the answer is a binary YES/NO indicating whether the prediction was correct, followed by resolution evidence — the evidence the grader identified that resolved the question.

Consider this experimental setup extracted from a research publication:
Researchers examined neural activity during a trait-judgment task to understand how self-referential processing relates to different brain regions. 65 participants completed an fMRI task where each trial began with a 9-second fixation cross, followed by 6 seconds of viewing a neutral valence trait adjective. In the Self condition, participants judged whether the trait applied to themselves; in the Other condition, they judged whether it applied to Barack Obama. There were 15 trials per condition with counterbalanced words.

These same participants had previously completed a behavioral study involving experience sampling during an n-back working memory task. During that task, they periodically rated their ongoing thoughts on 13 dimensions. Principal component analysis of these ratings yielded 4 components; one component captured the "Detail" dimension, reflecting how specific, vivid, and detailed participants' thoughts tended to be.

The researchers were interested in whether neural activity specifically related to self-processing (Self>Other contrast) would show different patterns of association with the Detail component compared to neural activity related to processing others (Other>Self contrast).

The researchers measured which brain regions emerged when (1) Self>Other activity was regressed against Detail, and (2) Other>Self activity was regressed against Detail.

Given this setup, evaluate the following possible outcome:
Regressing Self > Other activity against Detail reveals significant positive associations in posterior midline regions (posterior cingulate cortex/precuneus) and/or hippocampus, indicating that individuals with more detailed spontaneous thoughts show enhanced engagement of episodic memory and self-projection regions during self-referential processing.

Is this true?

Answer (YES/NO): YES